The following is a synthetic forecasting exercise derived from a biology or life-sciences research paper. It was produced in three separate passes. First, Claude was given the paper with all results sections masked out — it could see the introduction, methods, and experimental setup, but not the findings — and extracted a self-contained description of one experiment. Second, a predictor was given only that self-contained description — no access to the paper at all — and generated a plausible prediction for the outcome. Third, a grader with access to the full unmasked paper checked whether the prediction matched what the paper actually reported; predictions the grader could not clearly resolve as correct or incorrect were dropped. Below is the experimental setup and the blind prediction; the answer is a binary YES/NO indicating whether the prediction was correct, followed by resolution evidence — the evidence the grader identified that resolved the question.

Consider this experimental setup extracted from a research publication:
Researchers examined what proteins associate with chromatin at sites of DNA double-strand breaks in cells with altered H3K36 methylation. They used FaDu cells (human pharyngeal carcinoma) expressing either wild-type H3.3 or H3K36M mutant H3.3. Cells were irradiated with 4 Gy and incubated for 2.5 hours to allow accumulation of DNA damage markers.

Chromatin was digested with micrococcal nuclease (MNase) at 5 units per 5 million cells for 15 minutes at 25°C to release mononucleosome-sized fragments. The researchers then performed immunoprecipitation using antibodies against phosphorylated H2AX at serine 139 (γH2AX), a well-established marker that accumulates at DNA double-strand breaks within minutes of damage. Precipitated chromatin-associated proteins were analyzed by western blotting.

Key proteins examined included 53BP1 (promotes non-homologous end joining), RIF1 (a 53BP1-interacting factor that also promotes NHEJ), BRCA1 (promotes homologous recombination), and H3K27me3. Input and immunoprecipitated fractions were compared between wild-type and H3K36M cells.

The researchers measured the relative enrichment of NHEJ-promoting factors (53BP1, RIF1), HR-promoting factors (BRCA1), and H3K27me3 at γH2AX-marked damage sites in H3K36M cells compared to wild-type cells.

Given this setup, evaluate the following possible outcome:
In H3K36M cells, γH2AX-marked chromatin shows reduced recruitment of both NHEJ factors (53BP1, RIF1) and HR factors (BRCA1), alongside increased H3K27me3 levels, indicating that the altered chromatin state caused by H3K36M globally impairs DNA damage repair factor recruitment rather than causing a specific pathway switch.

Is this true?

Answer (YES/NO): NO